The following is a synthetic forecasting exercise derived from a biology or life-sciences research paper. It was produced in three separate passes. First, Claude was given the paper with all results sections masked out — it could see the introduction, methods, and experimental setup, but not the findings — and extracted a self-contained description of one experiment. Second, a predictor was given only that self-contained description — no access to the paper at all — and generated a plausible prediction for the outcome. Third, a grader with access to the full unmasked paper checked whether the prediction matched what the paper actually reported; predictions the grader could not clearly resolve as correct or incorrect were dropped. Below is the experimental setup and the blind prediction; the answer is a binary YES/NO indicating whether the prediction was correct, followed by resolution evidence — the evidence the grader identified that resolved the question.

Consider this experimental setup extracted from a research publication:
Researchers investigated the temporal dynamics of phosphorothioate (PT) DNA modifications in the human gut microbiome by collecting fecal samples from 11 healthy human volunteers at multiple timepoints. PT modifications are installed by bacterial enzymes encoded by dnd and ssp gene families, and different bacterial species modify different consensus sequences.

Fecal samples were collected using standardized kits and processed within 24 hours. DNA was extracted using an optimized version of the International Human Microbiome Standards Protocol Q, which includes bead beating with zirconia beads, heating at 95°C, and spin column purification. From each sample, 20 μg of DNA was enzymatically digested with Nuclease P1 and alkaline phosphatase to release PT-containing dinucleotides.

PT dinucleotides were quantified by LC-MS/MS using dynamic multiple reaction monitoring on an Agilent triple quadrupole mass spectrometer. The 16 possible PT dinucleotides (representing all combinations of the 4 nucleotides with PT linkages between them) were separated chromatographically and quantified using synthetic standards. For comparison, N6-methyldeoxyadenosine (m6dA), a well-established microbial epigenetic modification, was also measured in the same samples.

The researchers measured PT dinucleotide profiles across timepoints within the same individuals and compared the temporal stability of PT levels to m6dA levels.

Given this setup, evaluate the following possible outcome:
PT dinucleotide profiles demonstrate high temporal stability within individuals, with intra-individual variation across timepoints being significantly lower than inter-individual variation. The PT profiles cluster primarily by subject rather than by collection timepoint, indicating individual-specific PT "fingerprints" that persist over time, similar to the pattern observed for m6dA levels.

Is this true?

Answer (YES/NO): NO